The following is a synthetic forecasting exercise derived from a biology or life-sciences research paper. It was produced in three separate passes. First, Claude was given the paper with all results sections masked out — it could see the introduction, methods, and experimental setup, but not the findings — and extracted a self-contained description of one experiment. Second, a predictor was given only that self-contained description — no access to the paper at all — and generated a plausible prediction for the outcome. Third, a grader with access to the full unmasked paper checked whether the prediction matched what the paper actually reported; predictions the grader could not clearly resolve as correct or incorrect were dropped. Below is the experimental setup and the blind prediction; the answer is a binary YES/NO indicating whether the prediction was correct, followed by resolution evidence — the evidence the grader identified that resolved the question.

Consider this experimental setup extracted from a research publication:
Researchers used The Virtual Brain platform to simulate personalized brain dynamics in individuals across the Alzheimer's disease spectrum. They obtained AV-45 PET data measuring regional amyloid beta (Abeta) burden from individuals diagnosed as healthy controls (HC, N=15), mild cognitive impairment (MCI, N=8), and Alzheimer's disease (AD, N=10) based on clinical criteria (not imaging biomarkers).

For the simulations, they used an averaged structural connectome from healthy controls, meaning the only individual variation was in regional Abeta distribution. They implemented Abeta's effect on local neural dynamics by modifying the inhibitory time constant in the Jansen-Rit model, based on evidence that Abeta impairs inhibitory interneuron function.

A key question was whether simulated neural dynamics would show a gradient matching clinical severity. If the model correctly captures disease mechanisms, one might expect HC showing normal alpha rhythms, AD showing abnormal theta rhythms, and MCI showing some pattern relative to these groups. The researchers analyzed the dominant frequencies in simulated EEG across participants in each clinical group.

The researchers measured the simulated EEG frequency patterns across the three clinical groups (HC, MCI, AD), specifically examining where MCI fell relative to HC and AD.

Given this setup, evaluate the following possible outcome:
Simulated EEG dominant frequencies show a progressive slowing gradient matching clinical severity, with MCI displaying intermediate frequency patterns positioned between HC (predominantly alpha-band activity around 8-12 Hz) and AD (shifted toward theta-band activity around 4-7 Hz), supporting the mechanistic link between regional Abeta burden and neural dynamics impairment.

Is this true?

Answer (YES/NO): NO